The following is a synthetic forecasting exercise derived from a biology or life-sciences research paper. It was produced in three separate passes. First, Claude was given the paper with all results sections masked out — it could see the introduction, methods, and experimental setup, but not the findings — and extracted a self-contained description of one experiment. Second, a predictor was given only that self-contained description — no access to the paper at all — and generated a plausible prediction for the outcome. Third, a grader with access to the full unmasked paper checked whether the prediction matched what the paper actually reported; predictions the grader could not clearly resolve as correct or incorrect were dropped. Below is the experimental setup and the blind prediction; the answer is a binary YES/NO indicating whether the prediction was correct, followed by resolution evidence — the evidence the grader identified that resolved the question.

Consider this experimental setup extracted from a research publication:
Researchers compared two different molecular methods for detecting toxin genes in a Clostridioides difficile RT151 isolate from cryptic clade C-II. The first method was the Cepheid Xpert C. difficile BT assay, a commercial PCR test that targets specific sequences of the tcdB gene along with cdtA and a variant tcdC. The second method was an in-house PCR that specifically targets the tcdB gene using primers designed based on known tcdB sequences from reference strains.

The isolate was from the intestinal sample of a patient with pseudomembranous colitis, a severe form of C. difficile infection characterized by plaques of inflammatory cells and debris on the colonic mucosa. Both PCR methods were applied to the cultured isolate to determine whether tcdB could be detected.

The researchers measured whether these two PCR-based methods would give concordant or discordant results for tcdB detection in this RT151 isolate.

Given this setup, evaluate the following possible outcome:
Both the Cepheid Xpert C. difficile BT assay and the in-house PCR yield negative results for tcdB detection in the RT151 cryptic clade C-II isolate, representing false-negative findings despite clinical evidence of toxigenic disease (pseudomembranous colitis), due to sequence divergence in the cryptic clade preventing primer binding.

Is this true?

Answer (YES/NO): NO